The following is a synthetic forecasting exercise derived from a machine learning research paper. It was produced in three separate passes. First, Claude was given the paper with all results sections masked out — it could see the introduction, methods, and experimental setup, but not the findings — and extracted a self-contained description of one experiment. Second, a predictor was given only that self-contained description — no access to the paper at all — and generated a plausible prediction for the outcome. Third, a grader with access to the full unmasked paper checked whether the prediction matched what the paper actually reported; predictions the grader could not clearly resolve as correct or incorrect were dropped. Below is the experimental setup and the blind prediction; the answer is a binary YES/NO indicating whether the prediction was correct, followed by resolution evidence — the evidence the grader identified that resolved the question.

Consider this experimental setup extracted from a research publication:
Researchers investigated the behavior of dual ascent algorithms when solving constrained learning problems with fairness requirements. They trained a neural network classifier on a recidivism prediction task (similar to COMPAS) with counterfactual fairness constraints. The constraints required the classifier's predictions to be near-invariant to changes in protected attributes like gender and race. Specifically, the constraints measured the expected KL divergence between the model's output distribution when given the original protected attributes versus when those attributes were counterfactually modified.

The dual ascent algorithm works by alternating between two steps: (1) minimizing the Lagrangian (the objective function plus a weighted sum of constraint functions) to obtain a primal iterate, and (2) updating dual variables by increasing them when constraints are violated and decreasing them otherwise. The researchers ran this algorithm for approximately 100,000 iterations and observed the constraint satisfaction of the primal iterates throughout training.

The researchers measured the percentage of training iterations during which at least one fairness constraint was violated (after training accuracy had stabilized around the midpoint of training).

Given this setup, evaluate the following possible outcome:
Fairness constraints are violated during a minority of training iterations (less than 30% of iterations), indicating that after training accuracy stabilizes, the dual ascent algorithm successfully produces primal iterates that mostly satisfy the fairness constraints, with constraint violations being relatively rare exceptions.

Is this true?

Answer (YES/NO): NO